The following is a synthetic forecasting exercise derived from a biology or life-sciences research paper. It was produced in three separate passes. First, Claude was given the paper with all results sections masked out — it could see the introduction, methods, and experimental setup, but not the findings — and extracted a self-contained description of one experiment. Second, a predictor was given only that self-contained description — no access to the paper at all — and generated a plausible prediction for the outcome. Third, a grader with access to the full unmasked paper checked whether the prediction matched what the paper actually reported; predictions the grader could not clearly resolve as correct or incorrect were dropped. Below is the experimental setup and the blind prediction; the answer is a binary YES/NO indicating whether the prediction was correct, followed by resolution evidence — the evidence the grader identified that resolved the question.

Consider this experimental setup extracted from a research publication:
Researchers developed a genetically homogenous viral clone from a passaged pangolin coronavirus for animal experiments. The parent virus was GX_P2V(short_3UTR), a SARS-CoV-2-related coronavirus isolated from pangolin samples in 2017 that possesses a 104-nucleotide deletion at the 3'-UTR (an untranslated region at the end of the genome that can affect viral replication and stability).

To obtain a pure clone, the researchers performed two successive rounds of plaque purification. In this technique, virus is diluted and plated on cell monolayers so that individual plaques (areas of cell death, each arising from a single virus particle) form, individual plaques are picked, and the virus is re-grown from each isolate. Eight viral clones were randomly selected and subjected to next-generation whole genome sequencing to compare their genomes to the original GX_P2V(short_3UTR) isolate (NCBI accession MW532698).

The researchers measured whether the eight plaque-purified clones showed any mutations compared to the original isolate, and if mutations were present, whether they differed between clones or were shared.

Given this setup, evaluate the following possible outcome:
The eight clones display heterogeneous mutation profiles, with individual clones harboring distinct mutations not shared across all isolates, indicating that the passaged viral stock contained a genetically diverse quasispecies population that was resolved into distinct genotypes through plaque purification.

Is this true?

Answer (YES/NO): NO